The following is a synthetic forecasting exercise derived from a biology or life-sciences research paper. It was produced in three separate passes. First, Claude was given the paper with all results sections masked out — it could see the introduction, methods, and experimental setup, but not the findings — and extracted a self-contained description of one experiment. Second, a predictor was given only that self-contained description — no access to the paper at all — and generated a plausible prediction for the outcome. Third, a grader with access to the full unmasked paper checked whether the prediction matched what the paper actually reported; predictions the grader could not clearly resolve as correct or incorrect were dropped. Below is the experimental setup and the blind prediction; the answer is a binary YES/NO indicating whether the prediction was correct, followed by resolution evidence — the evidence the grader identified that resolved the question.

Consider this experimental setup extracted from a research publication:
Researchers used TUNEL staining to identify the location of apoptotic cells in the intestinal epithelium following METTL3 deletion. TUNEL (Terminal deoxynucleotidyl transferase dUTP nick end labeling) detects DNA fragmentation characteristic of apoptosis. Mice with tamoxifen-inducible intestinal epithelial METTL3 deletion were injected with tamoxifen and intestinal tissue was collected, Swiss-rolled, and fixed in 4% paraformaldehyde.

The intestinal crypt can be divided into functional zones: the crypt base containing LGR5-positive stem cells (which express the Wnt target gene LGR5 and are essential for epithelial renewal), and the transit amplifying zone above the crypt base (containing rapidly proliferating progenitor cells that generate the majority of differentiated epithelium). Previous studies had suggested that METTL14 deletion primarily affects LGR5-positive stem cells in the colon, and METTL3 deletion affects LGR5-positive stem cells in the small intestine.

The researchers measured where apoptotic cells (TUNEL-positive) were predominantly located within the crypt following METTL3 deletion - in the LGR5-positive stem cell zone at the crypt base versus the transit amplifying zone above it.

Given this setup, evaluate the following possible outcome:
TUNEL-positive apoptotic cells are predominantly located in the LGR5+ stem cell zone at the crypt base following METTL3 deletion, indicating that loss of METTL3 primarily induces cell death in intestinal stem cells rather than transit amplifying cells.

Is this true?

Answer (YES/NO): NO